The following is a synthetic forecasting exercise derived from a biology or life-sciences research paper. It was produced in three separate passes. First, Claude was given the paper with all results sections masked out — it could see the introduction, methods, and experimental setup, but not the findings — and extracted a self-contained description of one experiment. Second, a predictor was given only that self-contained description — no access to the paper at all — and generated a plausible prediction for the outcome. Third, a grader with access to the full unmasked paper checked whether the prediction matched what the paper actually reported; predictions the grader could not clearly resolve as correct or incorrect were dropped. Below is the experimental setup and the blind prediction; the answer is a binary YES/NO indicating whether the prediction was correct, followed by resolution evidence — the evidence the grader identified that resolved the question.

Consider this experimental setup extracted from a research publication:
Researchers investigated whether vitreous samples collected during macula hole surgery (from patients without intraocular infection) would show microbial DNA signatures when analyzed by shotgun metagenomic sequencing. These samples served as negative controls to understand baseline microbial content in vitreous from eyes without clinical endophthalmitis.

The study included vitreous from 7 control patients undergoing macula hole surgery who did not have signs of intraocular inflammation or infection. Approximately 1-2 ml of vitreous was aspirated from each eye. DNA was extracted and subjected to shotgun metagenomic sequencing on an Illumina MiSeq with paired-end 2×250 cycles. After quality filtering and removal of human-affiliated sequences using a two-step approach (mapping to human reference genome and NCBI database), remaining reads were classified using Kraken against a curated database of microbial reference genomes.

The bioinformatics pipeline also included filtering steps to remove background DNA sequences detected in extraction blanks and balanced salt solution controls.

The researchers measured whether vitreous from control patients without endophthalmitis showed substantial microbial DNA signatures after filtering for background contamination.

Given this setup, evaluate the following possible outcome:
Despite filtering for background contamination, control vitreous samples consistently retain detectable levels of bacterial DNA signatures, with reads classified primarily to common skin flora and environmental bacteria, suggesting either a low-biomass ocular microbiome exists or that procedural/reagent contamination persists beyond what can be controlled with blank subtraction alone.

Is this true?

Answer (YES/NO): NO